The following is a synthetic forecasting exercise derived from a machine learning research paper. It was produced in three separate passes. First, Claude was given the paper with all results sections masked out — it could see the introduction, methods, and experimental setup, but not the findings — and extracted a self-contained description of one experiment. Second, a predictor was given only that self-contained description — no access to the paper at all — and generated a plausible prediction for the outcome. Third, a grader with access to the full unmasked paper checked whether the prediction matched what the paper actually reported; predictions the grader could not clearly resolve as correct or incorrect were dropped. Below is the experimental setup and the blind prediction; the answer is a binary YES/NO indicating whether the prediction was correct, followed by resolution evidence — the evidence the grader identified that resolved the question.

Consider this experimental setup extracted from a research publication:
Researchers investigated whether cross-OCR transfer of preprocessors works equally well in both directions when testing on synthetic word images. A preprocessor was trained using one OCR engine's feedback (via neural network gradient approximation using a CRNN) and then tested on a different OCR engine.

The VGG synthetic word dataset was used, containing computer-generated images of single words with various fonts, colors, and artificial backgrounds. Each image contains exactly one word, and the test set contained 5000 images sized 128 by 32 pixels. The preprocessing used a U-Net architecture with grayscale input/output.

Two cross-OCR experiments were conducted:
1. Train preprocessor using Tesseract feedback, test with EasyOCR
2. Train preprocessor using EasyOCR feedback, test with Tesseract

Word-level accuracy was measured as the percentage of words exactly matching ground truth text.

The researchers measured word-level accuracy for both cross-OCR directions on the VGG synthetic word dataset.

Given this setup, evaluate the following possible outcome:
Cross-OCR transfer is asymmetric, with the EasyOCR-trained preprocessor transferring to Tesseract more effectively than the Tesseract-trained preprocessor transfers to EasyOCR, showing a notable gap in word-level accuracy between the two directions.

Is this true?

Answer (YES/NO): NO